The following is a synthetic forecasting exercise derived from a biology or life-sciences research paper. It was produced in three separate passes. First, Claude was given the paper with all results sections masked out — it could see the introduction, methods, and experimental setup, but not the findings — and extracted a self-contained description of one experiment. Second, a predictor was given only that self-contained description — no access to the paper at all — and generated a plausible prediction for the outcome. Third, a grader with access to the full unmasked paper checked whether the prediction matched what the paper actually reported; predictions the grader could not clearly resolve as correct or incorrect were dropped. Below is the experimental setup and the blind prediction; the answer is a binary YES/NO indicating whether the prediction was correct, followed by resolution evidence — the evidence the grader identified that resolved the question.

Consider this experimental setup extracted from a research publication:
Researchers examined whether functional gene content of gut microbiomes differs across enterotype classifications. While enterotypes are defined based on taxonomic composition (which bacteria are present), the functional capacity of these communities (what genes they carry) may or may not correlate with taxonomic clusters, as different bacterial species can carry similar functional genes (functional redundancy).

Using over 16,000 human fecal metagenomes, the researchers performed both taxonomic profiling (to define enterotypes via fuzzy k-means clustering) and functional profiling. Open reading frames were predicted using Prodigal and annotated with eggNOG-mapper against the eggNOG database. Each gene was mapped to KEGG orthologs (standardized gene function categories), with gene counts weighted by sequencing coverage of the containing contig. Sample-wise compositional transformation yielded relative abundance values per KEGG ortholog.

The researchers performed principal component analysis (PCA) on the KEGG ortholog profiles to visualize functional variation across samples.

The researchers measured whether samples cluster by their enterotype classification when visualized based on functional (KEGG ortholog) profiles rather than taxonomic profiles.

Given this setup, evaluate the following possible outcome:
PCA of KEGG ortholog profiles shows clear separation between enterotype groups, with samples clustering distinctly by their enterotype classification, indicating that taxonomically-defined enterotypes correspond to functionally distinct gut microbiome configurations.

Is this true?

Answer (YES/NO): YES